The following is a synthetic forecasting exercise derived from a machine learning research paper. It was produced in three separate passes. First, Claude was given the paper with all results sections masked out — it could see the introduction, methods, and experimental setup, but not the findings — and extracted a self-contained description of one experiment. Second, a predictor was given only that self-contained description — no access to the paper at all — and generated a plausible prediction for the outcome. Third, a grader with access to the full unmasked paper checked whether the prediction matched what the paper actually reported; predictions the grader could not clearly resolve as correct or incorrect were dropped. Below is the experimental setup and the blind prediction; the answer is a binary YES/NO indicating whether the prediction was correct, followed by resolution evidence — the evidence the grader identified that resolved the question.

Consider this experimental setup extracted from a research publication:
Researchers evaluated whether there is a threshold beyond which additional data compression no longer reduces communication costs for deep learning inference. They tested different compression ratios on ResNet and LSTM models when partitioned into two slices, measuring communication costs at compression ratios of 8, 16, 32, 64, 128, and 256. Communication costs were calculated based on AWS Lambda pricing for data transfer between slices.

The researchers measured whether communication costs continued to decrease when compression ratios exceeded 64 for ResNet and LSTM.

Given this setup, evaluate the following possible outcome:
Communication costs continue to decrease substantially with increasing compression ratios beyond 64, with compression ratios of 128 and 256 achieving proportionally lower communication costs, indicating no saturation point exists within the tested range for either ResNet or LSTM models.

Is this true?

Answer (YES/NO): NO